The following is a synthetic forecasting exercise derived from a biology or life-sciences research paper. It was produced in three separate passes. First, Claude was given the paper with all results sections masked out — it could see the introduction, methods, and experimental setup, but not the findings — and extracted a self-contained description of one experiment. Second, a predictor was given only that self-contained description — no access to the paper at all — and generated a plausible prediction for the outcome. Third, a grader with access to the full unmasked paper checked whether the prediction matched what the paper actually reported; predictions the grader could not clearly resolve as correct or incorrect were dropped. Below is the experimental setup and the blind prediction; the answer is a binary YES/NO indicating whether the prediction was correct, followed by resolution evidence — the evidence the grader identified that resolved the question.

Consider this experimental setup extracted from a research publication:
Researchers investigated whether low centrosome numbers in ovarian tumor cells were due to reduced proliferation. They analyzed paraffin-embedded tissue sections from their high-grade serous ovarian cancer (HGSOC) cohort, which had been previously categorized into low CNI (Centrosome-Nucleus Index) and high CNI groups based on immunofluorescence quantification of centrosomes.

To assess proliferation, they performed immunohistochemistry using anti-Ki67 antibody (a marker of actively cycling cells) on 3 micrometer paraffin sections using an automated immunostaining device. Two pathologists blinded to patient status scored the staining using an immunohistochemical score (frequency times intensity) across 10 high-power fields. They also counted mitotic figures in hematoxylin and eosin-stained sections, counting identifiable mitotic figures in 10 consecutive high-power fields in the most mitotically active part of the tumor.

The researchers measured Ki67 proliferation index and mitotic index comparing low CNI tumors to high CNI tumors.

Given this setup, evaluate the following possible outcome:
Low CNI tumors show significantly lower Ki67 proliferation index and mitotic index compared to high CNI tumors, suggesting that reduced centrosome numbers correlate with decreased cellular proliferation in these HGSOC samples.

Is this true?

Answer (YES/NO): NO